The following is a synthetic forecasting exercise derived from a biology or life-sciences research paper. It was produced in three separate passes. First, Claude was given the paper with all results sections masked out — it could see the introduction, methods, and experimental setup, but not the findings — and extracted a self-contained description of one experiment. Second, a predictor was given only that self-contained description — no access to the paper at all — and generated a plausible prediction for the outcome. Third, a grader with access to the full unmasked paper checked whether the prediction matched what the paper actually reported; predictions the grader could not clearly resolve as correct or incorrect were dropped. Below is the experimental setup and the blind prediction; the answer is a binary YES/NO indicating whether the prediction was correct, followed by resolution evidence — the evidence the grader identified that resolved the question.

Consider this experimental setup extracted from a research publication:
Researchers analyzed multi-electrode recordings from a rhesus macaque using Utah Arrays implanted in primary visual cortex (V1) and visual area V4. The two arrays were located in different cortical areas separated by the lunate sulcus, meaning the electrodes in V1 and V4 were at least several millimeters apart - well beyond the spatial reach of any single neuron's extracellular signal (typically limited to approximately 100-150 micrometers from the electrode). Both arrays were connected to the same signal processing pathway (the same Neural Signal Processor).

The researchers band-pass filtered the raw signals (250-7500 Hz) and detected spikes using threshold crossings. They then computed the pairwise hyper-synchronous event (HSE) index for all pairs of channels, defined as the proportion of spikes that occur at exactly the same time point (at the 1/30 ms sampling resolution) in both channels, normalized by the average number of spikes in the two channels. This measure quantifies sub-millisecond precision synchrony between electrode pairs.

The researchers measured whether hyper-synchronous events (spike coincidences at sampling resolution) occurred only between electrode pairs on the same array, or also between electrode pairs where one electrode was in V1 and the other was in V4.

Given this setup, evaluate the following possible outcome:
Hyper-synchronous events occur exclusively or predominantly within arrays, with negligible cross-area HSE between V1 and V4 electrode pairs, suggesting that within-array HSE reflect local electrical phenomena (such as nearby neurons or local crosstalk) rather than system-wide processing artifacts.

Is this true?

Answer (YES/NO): NO